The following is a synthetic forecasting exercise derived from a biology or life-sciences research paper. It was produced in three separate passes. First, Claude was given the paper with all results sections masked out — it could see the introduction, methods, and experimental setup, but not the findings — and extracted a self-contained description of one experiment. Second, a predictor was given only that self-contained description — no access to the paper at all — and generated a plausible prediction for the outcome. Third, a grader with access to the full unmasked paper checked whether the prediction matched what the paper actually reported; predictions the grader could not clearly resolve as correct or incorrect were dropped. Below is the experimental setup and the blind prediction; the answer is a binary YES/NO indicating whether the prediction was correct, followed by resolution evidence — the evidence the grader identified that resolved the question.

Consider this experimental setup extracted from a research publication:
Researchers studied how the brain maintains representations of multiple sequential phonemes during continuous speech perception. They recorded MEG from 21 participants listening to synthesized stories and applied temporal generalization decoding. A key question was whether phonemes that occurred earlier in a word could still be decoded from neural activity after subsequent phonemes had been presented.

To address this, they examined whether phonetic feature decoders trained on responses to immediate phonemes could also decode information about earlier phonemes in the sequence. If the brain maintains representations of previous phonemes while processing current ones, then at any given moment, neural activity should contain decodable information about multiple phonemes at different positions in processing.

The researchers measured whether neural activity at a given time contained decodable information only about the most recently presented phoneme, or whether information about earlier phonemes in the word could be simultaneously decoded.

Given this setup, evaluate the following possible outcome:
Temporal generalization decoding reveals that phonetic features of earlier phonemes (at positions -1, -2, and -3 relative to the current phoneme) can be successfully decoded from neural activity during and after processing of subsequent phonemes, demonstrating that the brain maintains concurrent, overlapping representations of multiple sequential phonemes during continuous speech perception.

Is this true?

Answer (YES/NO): NO